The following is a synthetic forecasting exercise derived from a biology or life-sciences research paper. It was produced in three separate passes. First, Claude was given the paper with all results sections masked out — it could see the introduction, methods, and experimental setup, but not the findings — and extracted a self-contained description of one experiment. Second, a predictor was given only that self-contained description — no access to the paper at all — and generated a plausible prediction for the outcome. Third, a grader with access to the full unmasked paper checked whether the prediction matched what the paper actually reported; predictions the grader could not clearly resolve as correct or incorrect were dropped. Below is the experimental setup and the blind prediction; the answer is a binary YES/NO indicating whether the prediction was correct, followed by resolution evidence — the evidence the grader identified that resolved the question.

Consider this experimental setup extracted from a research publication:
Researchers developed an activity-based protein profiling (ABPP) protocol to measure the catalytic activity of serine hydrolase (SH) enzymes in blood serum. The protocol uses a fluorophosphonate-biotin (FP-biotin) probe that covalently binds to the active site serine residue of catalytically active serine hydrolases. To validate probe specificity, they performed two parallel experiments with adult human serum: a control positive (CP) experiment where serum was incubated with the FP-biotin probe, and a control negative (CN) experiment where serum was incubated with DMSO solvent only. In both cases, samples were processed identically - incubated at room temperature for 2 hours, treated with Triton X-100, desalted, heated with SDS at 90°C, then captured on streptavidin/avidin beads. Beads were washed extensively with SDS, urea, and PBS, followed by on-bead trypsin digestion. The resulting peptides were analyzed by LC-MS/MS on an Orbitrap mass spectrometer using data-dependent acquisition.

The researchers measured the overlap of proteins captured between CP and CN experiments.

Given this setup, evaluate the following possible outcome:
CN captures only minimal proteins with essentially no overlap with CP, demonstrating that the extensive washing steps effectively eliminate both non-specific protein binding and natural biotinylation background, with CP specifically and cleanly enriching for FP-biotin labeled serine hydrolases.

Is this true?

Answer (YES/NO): NO